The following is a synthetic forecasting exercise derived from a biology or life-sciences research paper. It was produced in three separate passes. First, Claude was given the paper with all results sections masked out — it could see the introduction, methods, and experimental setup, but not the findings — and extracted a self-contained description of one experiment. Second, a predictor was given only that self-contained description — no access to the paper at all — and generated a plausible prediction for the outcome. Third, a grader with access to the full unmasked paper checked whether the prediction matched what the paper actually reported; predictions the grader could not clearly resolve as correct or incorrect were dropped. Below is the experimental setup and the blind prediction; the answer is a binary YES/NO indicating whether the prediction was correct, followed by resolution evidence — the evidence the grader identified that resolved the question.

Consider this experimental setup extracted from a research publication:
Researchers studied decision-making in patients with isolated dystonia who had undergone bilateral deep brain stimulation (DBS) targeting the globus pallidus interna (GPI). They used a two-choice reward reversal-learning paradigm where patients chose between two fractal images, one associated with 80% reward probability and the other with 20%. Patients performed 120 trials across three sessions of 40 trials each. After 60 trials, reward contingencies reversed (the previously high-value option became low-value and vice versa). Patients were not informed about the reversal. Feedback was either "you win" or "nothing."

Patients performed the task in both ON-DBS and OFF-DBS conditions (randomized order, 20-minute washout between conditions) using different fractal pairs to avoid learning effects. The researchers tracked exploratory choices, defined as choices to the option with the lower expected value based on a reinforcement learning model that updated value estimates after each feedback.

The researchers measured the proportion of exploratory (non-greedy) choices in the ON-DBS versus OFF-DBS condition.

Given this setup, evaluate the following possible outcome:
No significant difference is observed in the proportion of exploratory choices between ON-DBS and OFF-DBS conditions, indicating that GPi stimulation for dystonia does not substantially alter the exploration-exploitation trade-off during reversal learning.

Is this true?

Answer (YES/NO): NO